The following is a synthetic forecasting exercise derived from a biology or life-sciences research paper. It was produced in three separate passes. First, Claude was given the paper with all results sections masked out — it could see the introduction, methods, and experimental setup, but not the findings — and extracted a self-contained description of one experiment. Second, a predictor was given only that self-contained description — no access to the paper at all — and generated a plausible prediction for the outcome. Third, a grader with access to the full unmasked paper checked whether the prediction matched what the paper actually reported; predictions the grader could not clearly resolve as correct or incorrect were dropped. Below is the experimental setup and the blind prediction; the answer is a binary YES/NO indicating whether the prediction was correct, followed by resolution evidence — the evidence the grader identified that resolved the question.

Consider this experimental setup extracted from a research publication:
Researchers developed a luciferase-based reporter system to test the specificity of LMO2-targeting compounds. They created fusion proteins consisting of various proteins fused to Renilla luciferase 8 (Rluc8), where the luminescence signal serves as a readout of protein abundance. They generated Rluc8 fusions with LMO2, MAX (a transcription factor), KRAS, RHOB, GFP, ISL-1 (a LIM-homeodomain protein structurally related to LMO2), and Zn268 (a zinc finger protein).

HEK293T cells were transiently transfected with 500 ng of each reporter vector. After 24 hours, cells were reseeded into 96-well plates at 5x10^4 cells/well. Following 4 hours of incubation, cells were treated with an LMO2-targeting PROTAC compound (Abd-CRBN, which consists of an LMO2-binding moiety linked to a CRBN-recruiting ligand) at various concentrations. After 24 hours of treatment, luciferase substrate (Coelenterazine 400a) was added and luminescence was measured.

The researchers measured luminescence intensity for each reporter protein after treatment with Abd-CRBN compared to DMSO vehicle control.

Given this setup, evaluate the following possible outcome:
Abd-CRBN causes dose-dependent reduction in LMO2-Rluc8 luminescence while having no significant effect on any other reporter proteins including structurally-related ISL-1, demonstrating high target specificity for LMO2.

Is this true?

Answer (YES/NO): YES